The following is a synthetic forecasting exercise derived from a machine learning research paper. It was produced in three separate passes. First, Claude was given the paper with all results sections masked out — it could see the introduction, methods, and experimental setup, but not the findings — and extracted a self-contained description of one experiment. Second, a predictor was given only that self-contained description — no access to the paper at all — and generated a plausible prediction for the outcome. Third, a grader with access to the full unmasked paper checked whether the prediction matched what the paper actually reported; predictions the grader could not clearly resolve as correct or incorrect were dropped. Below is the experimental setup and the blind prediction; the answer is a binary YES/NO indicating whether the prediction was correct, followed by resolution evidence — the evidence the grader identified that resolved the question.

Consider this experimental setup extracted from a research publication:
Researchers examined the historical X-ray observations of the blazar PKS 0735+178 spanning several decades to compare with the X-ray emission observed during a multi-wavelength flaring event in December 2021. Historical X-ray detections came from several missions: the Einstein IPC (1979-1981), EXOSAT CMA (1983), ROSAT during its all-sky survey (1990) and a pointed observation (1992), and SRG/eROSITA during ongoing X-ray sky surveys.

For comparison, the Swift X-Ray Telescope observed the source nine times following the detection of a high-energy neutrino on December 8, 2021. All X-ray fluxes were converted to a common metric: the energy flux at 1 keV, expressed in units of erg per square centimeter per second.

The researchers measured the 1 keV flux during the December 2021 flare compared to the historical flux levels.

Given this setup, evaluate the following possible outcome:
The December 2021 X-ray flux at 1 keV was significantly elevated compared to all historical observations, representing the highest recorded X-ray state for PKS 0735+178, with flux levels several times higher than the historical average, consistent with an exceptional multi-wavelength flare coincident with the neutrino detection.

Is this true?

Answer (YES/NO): YES